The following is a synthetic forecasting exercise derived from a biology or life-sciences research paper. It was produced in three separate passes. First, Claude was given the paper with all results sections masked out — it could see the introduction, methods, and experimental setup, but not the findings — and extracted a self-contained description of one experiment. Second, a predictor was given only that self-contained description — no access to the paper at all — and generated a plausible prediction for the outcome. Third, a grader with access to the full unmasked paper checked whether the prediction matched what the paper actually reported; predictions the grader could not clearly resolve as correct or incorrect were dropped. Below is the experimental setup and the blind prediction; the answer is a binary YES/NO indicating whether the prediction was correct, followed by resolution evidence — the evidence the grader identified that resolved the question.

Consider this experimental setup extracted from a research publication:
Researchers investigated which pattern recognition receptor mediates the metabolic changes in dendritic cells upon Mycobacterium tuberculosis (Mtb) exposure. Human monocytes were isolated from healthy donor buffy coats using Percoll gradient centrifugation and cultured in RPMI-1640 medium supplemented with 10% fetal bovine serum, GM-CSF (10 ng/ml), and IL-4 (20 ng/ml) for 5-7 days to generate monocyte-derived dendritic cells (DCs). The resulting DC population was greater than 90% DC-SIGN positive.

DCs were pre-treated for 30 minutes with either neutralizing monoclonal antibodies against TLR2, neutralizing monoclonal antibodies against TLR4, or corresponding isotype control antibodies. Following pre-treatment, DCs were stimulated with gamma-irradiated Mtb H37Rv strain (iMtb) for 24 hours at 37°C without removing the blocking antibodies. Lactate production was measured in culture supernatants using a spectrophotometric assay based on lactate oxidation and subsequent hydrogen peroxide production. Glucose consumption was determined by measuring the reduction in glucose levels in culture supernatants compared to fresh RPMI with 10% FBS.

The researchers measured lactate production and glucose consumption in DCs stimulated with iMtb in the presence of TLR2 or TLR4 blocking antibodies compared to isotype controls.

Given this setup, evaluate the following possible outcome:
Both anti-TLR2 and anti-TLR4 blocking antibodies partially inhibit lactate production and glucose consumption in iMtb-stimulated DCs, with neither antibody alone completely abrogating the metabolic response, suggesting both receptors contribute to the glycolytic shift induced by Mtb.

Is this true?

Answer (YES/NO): NO